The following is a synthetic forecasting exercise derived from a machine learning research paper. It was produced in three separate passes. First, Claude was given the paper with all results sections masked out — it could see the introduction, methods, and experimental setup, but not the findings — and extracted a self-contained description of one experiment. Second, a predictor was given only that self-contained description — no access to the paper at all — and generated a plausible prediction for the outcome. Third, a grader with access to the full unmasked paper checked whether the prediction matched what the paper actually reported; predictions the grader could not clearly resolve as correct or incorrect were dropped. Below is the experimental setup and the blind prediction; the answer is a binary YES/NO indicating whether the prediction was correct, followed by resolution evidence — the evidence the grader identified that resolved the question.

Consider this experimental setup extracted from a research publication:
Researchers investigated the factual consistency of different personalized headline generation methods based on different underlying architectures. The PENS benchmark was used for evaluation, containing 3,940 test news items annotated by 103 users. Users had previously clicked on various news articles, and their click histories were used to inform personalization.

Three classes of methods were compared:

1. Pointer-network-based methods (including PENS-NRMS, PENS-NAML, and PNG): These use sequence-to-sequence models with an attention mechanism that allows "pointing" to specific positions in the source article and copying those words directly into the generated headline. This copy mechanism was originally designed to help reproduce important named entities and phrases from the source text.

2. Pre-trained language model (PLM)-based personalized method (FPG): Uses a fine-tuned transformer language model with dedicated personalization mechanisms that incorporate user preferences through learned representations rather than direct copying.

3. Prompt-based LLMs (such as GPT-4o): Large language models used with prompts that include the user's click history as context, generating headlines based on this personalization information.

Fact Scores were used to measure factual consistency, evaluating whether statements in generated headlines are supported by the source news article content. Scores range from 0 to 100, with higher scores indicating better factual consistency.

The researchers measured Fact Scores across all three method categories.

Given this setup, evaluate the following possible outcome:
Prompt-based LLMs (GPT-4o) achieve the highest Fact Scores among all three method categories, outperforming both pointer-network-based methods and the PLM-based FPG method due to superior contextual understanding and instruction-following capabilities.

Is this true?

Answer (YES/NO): YES